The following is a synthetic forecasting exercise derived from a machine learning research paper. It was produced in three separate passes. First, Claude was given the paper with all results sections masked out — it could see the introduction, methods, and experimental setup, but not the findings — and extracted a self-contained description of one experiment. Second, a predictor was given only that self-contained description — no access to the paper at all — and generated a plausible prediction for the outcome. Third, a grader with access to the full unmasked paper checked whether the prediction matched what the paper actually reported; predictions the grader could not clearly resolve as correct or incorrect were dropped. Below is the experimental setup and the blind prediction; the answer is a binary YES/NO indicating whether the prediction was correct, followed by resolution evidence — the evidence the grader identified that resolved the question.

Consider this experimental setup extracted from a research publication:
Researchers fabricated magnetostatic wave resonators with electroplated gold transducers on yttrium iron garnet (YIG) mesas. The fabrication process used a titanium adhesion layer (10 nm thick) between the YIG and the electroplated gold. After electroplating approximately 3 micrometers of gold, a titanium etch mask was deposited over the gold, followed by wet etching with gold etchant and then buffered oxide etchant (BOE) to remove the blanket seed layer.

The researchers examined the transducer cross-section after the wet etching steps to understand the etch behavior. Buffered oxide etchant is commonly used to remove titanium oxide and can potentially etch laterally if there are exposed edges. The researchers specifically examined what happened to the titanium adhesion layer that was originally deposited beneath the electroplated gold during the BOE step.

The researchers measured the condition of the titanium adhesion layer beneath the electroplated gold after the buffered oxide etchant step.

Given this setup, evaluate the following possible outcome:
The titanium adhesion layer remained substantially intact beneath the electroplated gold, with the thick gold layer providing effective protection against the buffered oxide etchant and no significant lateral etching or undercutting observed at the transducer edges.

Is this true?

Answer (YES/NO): NO